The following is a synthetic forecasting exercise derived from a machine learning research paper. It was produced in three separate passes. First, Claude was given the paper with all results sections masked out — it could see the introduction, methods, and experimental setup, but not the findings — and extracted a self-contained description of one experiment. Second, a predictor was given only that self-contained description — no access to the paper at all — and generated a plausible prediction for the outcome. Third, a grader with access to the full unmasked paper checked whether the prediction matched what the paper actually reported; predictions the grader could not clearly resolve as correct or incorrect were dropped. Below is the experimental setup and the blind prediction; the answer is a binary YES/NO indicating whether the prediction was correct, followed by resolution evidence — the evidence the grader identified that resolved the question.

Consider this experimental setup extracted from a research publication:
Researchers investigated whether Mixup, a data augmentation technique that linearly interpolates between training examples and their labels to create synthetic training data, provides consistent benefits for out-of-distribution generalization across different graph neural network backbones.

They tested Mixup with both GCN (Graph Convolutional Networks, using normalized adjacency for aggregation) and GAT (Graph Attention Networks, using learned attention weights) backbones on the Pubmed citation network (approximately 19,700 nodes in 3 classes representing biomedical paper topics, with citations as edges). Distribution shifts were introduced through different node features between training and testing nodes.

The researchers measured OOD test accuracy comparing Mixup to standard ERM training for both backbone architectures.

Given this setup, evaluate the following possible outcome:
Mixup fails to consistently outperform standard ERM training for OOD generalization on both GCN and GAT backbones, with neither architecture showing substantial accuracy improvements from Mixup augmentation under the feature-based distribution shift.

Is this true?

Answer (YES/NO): YES